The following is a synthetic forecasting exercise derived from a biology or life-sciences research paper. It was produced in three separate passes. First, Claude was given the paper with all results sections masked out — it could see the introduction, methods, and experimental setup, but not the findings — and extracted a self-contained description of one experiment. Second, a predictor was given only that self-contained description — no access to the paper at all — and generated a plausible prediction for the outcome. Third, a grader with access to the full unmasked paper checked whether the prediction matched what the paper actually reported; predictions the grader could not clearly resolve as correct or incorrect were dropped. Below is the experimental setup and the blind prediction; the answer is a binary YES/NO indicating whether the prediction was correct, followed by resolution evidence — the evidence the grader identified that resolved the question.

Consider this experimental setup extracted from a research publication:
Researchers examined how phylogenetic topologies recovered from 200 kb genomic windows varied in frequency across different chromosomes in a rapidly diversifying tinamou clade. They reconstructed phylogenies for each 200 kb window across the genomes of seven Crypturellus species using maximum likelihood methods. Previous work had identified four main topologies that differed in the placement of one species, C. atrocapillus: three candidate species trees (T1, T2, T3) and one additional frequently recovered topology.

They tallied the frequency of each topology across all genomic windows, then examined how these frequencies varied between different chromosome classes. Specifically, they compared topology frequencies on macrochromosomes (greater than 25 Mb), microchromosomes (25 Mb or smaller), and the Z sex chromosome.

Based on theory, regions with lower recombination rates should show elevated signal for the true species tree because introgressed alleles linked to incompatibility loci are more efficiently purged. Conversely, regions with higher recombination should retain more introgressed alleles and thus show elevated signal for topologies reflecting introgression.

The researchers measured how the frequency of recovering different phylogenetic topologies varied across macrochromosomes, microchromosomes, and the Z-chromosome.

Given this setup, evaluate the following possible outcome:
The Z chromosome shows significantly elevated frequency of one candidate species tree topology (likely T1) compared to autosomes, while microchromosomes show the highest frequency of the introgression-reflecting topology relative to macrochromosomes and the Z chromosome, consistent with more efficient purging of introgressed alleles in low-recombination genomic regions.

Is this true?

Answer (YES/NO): NO